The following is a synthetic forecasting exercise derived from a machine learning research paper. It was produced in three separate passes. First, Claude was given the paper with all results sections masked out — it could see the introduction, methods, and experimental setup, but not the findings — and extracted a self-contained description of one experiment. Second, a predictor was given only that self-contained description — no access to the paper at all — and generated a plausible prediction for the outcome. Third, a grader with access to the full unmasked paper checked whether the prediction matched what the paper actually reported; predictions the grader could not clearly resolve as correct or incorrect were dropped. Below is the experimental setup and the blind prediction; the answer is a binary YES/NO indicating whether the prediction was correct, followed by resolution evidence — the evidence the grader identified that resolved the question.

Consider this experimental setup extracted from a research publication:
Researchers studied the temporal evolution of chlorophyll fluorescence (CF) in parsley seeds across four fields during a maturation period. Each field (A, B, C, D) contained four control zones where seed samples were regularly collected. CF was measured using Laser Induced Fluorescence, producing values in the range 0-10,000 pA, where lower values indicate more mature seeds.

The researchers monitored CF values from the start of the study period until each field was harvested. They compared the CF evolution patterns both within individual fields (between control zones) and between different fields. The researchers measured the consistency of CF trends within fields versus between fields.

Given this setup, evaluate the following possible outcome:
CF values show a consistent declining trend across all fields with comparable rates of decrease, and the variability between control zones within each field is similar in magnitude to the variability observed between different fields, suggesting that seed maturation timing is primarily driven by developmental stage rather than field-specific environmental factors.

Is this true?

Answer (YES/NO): NO